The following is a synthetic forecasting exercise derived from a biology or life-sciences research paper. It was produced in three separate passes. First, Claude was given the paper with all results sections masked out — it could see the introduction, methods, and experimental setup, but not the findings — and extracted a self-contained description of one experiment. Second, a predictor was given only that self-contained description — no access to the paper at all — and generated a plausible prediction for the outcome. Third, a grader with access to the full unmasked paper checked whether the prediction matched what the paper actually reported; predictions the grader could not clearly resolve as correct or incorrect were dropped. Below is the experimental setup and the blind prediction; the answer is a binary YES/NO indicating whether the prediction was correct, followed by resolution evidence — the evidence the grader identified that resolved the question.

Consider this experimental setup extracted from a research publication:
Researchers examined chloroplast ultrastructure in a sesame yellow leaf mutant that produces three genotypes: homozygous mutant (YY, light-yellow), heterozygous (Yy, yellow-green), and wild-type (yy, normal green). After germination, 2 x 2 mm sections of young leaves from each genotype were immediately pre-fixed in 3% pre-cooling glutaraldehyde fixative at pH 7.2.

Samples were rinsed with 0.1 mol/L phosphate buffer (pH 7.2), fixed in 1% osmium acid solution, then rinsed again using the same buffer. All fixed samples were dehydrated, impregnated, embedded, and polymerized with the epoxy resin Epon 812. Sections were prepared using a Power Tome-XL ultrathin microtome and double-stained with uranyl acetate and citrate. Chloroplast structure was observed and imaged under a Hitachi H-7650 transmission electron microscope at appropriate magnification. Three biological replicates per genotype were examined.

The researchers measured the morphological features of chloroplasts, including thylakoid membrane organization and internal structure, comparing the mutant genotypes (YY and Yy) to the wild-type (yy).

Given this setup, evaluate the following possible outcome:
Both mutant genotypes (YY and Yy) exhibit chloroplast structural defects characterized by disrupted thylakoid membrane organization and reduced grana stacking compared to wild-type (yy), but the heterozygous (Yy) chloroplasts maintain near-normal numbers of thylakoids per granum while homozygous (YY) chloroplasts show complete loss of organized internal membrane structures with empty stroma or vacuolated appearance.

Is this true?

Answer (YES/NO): NO